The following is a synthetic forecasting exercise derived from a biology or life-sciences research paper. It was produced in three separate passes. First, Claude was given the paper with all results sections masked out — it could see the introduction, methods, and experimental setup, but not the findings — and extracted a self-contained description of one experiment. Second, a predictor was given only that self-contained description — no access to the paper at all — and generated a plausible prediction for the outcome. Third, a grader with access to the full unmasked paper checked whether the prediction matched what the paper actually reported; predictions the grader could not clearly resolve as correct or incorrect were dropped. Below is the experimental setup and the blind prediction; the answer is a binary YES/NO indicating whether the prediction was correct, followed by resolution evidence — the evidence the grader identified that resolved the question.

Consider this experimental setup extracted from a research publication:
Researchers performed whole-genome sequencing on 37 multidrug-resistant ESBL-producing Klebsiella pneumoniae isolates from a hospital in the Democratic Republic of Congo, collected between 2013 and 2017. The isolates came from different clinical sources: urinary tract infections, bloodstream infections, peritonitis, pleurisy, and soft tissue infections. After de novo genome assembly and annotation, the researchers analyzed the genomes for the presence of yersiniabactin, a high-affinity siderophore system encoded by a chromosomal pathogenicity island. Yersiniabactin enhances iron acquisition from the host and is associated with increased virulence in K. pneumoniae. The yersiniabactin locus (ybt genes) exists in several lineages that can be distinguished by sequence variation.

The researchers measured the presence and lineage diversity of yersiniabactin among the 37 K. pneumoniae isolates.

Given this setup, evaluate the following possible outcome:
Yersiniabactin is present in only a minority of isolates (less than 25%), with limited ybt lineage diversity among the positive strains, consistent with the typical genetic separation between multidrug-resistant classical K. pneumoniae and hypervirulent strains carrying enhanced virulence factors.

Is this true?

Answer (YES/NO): NO